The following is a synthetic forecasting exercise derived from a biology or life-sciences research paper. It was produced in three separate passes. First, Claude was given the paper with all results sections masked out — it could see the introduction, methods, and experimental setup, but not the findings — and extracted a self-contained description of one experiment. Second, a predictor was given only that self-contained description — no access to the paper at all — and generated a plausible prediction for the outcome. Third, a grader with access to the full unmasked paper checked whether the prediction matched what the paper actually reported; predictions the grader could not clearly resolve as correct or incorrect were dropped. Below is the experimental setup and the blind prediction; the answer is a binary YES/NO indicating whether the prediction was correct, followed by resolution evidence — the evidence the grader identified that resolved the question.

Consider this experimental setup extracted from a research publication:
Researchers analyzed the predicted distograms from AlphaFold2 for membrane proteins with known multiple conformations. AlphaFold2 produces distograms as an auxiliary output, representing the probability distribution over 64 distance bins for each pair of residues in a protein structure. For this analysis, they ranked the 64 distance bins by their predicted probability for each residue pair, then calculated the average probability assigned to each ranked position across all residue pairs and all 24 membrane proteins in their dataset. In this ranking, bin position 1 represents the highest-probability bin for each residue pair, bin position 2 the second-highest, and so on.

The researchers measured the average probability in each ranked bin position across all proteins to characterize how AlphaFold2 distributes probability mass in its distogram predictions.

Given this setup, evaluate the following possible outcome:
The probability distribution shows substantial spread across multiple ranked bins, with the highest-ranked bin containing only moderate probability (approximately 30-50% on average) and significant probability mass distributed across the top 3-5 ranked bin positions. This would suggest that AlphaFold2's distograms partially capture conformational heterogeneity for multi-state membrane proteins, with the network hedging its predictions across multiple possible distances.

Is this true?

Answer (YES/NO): NO